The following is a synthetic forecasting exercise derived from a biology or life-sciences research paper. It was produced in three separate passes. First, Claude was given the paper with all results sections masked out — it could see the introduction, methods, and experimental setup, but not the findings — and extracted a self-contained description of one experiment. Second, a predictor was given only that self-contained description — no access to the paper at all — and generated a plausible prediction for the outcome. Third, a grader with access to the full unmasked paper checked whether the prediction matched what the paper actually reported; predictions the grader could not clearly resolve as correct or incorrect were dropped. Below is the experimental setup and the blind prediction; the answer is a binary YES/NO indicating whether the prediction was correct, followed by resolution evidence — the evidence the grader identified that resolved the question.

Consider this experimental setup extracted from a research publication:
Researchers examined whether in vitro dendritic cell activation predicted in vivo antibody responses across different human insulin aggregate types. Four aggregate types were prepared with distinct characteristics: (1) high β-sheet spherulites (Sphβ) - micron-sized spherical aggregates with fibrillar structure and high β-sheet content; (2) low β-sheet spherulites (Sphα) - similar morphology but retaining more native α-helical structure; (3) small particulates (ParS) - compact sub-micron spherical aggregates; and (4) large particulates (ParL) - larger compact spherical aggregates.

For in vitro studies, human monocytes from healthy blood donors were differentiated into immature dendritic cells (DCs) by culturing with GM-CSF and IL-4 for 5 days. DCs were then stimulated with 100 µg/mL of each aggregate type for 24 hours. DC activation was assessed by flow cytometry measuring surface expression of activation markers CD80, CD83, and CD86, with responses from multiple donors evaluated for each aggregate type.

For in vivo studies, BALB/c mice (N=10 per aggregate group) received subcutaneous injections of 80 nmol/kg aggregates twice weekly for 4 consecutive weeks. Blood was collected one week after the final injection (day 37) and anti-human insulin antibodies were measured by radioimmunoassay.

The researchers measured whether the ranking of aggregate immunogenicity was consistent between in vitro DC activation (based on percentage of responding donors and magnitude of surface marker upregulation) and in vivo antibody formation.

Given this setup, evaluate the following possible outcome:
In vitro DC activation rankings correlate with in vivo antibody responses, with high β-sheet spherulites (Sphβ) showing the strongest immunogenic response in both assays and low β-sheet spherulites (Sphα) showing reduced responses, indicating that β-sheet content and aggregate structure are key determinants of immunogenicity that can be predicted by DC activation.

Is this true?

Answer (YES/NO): YES